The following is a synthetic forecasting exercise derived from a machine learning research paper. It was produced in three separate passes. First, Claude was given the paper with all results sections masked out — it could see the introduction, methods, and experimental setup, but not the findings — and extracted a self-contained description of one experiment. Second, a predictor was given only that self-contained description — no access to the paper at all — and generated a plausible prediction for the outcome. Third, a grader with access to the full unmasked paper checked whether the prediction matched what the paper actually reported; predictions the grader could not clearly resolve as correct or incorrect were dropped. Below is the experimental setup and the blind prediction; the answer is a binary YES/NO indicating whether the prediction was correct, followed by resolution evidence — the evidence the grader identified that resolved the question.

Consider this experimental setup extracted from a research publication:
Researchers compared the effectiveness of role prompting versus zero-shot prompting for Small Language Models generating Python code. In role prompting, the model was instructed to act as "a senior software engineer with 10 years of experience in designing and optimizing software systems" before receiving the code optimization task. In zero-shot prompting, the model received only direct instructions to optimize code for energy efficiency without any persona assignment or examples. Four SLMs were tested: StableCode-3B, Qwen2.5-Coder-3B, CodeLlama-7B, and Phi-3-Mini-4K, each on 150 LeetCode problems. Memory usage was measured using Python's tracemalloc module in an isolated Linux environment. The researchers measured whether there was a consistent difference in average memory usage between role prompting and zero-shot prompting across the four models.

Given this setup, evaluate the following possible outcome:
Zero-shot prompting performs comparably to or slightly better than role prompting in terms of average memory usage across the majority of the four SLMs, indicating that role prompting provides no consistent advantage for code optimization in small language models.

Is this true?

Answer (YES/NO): YES